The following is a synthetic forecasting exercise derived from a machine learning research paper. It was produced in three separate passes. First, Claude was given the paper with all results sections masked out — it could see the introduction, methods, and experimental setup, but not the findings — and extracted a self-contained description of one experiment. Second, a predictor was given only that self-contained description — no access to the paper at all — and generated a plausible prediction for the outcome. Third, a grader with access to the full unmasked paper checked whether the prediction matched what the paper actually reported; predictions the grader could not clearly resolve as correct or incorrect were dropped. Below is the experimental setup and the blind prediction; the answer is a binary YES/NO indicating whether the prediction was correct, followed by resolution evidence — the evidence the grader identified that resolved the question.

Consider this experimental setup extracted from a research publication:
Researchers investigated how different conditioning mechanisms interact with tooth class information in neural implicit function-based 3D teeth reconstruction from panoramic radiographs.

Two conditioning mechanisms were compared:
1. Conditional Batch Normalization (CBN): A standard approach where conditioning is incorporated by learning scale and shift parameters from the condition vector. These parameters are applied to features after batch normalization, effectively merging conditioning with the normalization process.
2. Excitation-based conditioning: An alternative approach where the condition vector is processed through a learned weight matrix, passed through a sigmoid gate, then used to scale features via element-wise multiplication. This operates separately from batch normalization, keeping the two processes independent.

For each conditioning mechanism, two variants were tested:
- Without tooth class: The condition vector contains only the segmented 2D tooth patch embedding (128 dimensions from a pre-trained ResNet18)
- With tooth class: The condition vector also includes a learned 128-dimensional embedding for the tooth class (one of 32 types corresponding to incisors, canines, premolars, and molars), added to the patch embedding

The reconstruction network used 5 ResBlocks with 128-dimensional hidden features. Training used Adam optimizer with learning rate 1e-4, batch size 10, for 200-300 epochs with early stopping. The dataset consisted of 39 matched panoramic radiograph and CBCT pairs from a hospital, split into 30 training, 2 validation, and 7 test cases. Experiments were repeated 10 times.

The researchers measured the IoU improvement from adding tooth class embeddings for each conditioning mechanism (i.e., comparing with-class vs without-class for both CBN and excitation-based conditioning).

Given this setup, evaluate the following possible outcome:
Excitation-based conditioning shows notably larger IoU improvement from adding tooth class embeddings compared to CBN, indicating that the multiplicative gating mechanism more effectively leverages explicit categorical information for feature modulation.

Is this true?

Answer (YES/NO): NO